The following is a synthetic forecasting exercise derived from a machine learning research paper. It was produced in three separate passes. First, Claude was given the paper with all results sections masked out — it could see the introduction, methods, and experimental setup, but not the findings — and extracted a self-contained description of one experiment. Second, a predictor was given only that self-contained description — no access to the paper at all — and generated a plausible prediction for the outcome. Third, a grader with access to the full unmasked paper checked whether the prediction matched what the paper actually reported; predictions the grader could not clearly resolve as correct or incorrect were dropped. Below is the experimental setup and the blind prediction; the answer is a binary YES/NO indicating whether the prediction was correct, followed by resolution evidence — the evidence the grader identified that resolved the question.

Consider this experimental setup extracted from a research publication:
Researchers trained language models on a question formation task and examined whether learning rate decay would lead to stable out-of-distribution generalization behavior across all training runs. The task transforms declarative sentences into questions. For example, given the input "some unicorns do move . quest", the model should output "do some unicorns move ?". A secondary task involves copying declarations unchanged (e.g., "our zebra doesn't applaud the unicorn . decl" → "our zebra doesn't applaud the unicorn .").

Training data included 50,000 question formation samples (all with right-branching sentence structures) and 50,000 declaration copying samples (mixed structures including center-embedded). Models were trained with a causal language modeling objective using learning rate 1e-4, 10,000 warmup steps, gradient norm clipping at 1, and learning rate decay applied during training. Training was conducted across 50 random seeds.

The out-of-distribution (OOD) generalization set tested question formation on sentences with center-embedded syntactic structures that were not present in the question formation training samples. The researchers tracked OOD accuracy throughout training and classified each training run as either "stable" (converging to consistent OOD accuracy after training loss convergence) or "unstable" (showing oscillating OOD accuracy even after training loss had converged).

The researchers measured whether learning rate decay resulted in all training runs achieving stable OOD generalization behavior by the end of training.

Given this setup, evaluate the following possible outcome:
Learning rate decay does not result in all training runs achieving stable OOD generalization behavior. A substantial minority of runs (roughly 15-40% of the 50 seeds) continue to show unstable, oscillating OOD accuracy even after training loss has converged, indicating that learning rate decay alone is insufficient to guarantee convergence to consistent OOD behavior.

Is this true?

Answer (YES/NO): YES